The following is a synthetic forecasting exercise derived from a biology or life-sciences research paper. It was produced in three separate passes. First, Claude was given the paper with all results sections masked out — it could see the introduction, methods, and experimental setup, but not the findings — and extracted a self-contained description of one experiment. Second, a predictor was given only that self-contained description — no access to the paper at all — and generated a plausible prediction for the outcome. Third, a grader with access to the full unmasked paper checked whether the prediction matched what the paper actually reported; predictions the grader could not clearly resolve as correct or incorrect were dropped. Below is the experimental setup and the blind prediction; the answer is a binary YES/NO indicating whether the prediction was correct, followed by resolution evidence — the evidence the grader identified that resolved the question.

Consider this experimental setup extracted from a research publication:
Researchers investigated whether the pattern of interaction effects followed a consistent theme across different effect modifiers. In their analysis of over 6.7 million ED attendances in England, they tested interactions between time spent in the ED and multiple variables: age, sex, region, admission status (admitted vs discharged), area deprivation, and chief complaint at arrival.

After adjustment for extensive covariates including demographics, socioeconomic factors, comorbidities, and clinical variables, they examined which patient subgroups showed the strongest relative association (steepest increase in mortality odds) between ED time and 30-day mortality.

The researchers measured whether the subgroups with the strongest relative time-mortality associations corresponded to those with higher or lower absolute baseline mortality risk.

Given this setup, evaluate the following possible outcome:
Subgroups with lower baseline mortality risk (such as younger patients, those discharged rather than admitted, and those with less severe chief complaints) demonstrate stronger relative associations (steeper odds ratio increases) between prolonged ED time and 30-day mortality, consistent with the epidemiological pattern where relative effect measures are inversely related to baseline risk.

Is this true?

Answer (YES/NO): YES